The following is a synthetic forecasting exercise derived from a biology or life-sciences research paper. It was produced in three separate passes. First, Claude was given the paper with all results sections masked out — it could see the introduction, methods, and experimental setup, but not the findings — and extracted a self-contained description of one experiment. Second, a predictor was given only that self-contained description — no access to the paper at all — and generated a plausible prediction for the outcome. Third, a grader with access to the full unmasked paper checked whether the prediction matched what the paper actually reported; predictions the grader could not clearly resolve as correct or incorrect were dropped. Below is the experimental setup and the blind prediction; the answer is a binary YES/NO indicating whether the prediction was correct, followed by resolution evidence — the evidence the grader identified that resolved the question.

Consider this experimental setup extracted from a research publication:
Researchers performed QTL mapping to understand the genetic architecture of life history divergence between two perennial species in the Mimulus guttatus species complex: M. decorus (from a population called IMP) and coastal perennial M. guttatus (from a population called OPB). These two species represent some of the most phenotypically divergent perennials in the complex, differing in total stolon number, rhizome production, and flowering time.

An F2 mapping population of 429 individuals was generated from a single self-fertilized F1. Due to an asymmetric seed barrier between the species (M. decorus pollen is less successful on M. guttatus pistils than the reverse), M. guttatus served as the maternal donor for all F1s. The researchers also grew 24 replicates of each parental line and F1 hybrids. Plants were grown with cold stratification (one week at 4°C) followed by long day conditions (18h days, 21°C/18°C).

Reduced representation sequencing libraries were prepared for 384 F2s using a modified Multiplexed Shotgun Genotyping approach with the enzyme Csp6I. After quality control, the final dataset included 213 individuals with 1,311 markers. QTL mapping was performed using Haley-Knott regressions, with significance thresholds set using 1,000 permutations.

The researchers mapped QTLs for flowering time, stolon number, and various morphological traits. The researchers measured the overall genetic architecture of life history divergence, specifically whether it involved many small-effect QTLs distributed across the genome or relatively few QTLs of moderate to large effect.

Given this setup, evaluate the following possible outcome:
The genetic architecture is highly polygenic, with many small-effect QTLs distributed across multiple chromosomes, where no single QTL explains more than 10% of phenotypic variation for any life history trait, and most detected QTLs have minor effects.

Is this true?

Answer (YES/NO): NO